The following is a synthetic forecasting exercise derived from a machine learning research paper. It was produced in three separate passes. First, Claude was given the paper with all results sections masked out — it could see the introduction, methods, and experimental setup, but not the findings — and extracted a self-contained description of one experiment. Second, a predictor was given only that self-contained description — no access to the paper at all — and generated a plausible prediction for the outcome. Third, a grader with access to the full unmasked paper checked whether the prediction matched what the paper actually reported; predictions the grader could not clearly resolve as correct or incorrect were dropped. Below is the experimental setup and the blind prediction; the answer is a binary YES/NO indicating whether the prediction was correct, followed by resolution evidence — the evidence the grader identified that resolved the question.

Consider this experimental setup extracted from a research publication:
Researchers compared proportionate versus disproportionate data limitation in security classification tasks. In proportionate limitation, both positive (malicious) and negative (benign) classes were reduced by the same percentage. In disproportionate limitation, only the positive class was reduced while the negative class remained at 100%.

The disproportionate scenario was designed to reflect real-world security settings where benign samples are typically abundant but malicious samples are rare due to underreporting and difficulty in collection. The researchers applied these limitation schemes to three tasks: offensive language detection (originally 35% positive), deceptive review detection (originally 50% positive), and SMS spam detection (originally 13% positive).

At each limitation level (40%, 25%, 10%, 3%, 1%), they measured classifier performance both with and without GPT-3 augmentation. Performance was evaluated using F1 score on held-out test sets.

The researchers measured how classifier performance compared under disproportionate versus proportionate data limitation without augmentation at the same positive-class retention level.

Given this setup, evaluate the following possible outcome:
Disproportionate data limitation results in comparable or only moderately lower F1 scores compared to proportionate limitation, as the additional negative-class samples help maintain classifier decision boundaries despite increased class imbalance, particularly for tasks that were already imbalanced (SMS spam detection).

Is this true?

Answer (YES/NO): NO